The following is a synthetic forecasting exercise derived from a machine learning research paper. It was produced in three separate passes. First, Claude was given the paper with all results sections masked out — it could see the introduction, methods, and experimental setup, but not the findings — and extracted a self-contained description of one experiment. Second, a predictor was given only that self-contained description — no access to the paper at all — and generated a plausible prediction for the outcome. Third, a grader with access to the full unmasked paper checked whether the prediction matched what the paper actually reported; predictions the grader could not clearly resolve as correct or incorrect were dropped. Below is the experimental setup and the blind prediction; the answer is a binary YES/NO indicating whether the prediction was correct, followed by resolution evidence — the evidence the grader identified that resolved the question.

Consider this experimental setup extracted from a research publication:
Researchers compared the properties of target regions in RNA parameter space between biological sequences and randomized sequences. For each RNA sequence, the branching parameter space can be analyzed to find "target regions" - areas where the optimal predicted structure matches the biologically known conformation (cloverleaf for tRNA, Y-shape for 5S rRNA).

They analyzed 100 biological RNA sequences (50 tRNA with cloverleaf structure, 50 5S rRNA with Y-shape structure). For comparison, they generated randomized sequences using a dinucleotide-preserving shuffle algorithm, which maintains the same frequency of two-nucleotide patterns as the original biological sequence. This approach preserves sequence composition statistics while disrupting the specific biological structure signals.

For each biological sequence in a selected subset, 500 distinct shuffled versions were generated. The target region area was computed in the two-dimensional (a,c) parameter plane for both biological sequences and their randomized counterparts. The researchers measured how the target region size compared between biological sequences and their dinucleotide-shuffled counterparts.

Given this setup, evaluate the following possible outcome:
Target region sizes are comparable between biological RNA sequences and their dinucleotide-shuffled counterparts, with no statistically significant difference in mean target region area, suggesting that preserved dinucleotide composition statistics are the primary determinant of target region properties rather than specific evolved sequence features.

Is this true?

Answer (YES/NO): NO